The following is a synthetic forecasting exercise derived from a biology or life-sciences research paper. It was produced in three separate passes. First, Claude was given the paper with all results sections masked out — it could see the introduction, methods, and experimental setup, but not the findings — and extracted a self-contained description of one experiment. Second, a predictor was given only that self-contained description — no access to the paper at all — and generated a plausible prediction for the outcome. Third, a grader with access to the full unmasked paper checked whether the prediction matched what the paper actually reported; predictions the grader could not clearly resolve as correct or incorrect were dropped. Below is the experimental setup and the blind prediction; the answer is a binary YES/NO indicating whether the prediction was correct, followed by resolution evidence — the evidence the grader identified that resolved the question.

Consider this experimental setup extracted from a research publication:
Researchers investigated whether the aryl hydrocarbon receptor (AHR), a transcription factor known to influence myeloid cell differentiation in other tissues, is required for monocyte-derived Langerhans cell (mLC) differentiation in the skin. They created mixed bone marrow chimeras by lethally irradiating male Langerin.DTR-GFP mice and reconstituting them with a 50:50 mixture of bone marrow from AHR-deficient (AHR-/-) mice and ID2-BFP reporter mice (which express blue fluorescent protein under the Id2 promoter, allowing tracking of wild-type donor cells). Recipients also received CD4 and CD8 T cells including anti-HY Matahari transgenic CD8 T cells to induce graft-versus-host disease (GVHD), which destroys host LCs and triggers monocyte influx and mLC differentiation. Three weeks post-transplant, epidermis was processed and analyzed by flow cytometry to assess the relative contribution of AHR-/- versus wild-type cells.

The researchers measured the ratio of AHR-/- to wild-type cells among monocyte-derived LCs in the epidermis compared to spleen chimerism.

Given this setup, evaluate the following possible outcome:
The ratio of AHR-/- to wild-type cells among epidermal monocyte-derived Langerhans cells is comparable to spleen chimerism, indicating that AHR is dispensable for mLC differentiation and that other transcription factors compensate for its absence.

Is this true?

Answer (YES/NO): YES